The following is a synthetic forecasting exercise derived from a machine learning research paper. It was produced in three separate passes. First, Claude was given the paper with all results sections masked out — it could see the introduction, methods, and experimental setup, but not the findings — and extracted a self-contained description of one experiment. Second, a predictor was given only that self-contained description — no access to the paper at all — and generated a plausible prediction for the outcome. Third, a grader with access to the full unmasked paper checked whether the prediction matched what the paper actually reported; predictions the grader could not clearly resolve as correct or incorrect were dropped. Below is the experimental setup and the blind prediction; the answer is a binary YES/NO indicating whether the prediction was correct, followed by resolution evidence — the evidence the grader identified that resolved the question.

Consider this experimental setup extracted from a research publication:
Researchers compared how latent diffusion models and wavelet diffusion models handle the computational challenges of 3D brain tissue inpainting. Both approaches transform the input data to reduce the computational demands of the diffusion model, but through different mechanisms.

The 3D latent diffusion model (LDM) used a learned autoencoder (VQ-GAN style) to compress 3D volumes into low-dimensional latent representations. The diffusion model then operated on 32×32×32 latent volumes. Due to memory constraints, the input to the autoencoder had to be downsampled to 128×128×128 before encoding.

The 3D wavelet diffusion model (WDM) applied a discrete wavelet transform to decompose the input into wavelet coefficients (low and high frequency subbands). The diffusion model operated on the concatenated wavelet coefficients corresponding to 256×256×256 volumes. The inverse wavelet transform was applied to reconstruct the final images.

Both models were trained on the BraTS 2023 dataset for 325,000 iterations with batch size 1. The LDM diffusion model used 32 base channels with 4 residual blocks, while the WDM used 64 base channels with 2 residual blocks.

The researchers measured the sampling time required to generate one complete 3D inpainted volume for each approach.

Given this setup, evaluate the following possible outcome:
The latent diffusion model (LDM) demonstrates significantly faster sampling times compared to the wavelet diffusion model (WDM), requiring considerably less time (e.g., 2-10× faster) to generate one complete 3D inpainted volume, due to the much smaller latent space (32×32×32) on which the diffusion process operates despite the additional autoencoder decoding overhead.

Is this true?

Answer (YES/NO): YES